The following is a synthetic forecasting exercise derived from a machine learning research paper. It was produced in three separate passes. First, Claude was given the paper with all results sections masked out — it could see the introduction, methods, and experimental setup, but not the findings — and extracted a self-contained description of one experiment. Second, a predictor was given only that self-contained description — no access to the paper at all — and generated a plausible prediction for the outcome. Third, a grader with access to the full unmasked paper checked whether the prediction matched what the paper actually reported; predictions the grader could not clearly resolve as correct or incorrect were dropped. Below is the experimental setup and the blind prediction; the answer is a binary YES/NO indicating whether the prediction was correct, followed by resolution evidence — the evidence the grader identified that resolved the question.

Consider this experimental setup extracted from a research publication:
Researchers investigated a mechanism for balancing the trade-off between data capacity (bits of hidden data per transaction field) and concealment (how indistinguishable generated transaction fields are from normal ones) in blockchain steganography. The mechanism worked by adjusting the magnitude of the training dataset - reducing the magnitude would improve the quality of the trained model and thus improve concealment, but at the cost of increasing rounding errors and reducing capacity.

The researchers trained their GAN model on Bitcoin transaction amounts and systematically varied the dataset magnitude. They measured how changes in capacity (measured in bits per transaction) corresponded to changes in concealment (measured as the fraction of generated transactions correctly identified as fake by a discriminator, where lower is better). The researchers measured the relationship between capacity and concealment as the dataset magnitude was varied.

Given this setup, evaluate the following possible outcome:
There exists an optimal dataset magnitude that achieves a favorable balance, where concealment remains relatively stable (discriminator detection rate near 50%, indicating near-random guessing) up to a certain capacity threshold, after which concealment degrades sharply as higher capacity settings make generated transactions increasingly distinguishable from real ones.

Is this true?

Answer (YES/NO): NO